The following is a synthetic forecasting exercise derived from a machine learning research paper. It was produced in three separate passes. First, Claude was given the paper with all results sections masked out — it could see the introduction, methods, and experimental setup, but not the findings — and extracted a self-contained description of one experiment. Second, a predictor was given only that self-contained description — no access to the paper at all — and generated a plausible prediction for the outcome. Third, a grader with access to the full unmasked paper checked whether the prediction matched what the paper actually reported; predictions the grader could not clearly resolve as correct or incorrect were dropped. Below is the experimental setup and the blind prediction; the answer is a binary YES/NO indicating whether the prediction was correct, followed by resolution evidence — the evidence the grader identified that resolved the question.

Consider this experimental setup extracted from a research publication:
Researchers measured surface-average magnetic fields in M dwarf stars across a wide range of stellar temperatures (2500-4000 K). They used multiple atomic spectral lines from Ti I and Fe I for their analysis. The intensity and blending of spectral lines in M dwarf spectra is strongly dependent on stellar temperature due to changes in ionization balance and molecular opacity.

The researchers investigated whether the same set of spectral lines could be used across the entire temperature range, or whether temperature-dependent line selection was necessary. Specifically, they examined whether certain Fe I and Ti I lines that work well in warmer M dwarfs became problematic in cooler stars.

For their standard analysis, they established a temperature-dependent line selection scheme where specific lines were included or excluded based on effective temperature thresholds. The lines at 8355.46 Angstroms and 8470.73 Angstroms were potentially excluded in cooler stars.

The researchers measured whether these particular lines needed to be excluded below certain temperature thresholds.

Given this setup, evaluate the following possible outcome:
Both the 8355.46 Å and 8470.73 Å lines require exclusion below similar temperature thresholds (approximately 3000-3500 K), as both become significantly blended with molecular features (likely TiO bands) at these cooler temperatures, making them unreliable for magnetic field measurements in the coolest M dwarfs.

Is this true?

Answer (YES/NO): NO